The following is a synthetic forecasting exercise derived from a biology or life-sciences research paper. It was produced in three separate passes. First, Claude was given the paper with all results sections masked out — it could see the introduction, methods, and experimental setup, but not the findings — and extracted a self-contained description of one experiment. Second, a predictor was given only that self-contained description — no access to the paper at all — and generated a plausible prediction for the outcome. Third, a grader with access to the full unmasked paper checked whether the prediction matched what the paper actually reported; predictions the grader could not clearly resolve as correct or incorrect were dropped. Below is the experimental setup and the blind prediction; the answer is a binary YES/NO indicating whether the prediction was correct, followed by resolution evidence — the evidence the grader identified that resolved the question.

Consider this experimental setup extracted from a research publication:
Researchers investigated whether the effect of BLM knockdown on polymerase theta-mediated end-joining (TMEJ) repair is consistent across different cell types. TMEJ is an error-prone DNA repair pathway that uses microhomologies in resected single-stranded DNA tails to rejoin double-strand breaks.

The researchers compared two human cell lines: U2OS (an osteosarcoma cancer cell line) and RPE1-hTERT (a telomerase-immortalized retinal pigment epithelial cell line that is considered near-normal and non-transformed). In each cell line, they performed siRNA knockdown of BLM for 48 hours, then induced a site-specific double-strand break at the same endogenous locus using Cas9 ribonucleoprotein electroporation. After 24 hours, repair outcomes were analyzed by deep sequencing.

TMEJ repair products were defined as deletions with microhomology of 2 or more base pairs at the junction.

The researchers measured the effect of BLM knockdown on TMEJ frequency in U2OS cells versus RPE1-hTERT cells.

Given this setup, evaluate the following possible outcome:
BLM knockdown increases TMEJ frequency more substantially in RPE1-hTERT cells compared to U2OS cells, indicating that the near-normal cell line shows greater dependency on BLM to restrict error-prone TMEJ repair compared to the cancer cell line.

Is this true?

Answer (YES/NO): NO